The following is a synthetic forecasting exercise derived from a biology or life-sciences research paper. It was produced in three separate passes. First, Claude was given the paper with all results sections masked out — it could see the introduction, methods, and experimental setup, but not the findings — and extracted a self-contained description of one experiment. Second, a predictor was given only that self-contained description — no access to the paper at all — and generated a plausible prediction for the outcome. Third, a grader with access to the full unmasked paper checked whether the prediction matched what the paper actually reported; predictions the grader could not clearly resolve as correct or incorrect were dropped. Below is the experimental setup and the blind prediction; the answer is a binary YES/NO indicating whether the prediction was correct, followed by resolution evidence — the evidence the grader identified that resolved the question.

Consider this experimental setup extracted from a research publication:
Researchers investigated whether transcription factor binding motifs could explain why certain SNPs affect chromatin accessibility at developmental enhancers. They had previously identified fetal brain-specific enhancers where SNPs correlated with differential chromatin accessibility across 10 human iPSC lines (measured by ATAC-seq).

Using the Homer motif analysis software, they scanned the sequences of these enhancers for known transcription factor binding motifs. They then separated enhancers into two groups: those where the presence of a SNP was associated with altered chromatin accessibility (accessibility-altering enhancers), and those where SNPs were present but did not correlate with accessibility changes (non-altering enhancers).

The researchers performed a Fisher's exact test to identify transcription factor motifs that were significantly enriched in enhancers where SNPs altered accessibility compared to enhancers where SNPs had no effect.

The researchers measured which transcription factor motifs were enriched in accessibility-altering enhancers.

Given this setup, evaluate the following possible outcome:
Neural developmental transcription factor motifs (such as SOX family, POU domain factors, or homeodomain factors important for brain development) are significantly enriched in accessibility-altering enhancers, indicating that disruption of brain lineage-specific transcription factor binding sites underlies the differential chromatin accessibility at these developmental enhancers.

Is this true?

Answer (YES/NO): NO